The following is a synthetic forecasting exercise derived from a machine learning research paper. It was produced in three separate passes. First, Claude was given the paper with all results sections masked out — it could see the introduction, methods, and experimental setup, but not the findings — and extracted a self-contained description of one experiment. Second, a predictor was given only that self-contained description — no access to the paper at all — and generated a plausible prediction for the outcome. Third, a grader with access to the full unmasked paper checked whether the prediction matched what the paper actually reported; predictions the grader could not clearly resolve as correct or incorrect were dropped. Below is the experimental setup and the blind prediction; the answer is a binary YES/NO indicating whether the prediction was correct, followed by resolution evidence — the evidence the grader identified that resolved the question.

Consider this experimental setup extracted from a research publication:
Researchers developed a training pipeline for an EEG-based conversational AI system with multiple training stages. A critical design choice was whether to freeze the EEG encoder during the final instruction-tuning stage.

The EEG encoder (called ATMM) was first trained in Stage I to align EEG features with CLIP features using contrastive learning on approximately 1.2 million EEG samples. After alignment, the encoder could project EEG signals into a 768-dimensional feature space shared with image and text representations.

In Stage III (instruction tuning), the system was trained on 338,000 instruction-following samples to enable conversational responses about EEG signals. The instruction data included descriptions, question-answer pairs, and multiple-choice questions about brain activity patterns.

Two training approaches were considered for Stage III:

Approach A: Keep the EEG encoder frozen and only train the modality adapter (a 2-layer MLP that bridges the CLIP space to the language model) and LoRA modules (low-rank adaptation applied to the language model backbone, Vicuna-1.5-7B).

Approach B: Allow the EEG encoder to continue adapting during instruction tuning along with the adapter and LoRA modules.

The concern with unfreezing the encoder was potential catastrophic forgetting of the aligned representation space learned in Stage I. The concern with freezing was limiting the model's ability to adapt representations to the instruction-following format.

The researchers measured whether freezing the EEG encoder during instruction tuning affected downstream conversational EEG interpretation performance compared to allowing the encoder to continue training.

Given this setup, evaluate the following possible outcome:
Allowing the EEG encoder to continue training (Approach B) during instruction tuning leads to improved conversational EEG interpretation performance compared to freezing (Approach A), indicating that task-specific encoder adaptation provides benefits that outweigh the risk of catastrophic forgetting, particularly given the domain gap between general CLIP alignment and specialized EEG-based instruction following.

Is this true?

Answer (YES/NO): NO